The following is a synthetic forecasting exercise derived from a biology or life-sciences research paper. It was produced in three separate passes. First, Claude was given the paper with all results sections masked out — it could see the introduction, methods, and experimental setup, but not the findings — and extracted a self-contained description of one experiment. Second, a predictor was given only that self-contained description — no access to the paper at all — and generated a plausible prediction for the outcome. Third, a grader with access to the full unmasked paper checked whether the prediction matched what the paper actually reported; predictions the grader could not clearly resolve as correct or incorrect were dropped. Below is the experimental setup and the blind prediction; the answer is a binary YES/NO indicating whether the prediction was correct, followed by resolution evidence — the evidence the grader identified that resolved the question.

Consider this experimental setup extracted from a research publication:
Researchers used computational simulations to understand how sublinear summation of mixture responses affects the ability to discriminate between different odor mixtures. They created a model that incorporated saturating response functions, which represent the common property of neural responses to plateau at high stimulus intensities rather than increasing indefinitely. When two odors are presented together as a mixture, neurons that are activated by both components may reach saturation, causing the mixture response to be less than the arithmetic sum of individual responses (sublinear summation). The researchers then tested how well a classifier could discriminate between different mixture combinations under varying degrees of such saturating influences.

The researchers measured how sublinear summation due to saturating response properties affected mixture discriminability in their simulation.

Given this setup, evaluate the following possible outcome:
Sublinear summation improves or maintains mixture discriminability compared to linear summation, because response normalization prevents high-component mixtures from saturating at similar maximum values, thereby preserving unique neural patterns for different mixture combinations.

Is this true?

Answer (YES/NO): NO